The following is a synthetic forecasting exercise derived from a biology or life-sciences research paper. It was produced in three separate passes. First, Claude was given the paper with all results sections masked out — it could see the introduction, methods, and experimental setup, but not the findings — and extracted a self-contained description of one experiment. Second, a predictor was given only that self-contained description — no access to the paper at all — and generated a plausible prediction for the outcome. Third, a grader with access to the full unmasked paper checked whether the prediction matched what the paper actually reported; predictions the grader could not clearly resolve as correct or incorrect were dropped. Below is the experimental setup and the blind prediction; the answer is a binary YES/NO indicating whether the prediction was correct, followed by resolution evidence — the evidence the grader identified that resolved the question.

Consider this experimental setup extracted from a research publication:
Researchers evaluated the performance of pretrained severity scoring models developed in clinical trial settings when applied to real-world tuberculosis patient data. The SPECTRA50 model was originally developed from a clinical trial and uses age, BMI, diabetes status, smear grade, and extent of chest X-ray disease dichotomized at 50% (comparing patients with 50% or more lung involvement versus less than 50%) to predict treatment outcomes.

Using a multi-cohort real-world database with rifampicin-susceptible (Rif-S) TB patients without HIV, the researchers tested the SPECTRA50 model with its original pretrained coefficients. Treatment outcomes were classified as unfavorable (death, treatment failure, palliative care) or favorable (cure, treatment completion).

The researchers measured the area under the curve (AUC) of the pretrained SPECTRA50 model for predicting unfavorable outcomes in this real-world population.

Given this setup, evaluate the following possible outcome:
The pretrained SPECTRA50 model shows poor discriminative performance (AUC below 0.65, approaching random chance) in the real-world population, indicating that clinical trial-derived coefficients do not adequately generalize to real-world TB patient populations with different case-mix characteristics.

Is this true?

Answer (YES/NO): NO